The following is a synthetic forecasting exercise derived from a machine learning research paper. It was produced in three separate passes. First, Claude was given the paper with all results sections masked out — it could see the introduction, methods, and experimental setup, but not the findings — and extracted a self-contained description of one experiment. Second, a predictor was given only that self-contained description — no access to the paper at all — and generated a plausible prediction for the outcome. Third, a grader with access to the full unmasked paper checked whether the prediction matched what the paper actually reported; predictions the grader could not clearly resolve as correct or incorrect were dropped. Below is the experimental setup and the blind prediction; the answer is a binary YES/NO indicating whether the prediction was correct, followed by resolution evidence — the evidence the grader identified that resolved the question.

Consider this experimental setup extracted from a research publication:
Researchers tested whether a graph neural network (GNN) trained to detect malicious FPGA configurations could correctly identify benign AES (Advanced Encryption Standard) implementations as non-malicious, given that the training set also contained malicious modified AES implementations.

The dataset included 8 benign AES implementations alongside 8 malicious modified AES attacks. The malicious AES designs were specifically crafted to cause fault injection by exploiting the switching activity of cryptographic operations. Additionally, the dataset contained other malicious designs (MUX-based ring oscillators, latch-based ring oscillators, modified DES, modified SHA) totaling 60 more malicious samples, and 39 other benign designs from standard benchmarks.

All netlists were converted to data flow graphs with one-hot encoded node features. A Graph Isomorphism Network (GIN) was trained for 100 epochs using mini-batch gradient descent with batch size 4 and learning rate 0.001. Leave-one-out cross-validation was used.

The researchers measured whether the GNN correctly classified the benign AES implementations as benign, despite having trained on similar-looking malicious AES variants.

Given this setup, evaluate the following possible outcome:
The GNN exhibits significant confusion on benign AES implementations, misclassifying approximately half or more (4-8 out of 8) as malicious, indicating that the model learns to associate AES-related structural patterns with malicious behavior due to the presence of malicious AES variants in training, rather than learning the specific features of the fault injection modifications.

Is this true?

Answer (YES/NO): NO